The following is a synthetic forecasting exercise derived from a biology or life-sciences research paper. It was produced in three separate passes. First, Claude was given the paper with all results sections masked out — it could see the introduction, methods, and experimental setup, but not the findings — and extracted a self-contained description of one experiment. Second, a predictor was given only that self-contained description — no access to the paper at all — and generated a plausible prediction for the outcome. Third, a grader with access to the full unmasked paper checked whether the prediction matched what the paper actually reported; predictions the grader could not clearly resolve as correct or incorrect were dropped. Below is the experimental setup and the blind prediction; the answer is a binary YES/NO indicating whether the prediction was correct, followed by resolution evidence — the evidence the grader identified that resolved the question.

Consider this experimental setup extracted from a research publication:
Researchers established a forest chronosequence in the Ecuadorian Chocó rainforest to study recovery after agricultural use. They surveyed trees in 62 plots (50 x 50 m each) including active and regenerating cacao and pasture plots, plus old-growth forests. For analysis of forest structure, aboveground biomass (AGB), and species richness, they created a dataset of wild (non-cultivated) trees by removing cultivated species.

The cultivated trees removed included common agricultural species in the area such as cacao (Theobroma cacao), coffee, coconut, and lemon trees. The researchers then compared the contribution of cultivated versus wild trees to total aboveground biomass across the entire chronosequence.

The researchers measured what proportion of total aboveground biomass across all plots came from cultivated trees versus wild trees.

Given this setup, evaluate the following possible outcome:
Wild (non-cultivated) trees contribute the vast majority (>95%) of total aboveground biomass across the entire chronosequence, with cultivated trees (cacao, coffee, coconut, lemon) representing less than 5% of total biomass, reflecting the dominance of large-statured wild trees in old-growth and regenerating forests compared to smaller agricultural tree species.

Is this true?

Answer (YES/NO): YES